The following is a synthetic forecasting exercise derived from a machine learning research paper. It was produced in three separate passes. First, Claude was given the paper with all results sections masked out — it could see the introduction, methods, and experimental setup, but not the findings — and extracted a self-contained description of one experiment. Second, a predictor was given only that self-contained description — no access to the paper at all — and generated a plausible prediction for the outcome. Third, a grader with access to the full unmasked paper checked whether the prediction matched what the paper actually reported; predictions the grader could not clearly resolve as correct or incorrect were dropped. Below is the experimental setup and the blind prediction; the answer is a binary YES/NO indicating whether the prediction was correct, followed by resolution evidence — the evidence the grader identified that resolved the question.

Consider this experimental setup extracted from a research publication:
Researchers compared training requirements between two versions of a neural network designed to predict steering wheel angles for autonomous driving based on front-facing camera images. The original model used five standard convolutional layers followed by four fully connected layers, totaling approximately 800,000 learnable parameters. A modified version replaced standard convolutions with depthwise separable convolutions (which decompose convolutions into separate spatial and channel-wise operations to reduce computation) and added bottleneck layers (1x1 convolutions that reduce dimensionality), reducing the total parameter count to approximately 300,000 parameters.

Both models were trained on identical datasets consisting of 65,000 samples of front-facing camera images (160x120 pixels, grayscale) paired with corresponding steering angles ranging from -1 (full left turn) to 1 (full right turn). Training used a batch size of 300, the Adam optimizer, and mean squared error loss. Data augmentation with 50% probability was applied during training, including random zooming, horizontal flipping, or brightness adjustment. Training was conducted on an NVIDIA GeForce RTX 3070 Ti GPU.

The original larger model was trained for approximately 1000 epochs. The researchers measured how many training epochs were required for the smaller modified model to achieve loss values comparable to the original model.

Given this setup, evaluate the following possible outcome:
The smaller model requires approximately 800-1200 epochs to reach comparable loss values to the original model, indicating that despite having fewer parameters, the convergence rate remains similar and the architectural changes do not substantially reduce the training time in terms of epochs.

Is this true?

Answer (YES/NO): NO